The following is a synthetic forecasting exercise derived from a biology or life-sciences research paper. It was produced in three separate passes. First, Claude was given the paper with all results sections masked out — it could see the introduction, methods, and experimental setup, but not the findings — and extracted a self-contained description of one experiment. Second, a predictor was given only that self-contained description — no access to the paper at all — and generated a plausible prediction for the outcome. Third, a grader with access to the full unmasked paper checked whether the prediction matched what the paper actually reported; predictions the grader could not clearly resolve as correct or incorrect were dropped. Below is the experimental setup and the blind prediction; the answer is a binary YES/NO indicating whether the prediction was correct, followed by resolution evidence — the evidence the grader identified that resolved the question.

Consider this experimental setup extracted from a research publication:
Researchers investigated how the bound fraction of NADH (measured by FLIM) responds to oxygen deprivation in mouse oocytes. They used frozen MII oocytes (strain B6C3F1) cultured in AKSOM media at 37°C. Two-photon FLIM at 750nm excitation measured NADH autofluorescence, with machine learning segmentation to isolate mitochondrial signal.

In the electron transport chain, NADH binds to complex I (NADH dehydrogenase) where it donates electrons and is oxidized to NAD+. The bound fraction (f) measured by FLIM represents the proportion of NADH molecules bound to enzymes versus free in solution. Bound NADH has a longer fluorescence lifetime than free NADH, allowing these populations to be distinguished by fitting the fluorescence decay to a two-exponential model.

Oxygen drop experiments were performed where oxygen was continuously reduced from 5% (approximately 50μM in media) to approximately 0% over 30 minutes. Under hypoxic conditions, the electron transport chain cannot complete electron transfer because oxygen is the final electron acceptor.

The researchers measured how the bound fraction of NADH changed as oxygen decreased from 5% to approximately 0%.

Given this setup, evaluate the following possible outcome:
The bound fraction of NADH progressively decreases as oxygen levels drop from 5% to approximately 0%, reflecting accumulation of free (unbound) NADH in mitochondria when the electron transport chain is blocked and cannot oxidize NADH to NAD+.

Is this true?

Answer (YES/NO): YES